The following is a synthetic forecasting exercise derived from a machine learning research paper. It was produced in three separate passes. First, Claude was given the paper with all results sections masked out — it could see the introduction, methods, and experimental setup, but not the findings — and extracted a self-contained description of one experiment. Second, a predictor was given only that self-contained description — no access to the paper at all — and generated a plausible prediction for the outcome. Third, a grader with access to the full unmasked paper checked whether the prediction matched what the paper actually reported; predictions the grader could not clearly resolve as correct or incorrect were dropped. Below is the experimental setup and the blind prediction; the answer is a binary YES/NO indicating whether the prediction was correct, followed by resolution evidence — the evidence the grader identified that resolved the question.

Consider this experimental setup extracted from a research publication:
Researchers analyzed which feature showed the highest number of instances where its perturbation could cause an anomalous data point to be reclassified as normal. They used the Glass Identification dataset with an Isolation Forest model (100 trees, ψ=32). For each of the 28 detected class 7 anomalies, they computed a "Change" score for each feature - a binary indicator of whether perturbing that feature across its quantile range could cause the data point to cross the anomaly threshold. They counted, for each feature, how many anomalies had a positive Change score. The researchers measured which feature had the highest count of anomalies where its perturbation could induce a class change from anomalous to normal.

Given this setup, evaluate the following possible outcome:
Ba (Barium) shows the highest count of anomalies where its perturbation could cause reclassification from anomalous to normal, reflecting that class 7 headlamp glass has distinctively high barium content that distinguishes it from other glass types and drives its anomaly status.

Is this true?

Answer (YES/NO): NO